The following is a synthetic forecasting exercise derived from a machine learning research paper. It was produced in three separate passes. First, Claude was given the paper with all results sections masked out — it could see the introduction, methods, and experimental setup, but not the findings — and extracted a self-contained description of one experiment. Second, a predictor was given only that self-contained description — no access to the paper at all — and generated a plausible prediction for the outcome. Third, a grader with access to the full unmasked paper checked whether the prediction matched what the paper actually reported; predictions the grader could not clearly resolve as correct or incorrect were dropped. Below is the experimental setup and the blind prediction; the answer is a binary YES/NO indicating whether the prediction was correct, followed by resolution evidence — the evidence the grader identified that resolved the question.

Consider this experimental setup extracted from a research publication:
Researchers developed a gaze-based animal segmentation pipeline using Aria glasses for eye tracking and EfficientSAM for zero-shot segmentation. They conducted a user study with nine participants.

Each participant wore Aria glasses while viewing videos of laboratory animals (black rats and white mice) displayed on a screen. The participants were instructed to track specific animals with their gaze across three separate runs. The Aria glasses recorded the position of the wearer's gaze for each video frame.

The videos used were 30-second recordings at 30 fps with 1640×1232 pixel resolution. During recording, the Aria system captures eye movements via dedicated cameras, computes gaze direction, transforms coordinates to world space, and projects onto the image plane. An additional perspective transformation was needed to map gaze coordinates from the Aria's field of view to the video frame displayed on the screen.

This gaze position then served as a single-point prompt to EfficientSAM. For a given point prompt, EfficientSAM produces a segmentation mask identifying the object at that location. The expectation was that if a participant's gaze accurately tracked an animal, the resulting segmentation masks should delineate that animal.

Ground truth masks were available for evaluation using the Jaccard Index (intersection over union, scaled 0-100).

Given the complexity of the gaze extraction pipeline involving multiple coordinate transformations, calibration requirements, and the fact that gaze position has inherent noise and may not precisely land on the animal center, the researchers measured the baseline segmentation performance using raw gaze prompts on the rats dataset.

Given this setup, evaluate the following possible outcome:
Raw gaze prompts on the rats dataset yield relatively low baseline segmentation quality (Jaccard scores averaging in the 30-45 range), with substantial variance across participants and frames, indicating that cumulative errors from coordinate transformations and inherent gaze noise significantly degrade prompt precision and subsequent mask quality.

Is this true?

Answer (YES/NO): YES